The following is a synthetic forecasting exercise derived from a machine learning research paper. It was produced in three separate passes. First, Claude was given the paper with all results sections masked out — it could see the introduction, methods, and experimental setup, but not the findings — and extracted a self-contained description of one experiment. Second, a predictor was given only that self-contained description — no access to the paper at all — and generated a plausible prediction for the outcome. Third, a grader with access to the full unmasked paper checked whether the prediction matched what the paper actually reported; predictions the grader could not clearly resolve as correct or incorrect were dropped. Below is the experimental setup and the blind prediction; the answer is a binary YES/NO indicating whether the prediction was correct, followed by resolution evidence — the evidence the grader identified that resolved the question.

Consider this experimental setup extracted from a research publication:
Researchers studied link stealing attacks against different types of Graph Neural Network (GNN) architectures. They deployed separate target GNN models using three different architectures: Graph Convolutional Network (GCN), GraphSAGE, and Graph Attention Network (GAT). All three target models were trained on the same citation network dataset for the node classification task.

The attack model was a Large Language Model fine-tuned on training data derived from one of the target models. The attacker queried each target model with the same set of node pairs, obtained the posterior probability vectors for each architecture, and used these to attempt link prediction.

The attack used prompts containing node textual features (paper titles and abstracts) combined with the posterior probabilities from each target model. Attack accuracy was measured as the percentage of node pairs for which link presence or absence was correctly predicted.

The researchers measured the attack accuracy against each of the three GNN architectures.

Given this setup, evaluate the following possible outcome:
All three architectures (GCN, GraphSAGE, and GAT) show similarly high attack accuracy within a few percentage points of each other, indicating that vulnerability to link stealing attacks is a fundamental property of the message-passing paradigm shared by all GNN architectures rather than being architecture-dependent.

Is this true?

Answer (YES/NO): YES